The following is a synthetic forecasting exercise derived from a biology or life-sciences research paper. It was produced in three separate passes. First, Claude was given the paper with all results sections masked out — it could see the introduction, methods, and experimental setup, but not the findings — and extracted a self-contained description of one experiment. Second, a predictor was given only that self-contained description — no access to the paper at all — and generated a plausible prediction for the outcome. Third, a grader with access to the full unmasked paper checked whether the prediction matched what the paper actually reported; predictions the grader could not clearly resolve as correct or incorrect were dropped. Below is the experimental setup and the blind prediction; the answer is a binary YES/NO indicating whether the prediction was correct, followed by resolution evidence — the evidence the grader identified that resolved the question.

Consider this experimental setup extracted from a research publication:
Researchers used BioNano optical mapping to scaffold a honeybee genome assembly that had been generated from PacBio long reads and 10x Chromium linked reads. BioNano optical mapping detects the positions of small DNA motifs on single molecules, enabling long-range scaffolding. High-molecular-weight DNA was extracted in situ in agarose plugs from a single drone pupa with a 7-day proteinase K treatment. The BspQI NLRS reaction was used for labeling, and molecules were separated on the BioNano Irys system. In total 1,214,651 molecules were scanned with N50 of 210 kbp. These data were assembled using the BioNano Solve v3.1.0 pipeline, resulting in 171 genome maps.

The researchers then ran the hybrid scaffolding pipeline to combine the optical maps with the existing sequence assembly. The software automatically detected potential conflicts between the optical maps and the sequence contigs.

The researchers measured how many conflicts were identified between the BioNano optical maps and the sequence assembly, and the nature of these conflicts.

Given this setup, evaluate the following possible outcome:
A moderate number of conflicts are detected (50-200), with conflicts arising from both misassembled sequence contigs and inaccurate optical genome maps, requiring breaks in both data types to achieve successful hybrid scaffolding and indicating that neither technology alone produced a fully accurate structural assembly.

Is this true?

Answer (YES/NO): NO